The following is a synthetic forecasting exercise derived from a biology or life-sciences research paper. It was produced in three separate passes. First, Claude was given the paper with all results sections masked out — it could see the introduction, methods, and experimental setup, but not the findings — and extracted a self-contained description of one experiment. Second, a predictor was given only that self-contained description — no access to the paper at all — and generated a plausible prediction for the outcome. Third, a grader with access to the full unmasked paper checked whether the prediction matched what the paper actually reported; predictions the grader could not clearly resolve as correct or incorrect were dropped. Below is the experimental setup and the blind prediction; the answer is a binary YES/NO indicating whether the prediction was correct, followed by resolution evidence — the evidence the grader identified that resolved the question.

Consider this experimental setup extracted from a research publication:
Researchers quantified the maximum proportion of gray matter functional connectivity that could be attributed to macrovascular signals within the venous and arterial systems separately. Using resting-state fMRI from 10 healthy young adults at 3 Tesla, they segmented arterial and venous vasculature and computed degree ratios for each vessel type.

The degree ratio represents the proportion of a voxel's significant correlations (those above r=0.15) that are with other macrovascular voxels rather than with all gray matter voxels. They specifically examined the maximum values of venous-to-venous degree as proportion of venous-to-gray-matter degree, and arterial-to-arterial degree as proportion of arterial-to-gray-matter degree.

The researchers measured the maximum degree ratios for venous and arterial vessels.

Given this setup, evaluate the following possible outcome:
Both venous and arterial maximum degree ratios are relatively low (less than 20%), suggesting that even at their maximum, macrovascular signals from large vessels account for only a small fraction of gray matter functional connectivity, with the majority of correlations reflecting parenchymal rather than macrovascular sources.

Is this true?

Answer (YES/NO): NO